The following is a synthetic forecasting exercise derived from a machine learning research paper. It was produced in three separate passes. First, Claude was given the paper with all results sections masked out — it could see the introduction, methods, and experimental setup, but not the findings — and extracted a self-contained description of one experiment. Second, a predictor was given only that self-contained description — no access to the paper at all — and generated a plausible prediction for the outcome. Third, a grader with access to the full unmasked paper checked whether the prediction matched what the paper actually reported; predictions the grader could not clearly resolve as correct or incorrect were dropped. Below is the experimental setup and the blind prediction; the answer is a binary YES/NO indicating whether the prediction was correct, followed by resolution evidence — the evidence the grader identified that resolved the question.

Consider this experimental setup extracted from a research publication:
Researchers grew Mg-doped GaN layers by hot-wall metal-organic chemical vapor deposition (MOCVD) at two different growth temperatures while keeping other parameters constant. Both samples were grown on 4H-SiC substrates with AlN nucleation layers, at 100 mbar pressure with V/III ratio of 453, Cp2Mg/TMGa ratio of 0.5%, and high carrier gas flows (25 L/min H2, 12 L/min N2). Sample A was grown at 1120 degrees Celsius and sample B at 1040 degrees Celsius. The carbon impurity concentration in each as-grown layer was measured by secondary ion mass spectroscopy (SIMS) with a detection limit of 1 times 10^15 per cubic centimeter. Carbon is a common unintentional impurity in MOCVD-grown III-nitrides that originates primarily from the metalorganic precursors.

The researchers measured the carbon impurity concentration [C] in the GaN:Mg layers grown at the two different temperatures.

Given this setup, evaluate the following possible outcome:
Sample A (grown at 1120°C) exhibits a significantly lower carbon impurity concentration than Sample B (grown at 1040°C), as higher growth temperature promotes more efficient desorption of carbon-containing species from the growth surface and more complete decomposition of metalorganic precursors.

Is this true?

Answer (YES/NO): YES